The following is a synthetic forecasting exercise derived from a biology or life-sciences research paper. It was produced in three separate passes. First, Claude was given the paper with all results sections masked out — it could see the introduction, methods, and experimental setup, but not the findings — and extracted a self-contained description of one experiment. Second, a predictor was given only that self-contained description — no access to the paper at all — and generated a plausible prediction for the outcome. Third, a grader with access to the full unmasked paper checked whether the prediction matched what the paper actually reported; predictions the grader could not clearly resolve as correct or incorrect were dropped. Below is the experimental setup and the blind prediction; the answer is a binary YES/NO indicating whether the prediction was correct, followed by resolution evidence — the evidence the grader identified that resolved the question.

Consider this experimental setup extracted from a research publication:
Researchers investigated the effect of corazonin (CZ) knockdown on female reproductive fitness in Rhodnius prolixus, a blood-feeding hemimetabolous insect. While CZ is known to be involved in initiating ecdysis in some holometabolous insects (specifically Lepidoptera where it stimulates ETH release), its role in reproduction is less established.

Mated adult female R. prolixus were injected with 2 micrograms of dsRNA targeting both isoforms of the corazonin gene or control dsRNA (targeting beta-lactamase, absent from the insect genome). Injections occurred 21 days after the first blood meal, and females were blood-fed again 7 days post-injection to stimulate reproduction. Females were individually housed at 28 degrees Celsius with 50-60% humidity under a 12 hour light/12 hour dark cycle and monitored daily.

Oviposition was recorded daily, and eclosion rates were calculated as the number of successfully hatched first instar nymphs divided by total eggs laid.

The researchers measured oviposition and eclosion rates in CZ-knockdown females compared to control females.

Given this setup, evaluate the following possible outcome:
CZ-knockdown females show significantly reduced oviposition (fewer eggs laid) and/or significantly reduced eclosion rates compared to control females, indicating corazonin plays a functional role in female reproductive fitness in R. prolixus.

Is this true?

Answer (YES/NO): NO